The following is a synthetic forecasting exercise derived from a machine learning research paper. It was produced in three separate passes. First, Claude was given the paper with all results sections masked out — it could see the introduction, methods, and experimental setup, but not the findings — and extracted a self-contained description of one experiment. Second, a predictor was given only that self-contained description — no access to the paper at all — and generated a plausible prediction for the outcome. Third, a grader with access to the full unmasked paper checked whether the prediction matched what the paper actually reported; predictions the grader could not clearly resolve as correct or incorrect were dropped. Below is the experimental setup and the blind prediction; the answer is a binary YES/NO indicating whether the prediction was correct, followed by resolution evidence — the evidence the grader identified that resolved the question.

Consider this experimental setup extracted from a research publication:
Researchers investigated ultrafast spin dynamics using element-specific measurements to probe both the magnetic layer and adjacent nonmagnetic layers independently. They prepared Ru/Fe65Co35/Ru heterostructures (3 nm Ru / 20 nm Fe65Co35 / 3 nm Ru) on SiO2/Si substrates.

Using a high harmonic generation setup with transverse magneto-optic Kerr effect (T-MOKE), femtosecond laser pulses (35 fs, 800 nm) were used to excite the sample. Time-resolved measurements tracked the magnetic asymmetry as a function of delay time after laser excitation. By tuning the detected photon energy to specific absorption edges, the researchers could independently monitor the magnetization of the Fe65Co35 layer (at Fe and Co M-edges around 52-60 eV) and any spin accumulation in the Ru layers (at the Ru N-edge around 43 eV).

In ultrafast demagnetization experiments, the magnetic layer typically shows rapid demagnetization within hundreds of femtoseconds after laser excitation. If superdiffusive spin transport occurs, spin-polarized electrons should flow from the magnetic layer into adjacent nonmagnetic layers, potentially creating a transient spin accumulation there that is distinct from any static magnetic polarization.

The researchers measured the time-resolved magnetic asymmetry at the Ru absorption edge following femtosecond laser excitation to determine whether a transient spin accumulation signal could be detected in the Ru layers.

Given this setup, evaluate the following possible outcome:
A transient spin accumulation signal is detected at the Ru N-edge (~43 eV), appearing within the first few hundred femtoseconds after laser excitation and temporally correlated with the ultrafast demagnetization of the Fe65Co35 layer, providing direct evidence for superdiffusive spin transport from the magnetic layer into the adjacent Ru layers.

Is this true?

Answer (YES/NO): YES